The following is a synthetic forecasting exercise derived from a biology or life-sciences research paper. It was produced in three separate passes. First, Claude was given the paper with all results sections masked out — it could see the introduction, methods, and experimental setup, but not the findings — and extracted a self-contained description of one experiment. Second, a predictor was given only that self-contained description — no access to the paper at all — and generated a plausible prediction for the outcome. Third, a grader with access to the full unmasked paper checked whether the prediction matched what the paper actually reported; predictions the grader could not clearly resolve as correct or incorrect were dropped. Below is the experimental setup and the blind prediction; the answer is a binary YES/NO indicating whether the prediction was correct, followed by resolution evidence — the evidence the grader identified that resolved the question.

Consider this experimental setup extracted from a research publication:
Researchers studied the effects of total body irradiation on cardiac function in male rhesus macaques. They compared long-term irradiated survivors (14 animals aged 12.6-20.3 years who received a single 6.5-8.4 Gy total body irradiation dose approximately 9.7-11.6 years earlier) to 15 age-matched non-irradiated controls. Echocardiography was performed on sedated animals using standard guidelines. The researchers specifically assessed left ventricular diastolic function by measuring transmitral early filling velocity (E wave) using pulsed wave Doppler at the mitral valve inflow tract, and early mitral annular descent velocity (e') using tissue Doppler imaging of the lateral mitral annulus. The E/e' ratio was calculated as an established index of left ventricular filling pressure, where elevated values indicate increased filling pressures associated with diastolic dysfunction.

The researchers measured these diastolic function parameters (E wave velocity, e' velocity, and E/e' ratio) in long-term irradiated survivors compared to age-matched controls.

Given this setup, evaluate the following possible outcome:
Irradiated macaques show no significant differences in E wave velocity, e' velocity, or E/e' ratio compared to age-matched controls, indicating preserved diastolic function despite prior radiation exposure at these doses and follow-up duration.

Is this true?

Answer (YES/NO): NO